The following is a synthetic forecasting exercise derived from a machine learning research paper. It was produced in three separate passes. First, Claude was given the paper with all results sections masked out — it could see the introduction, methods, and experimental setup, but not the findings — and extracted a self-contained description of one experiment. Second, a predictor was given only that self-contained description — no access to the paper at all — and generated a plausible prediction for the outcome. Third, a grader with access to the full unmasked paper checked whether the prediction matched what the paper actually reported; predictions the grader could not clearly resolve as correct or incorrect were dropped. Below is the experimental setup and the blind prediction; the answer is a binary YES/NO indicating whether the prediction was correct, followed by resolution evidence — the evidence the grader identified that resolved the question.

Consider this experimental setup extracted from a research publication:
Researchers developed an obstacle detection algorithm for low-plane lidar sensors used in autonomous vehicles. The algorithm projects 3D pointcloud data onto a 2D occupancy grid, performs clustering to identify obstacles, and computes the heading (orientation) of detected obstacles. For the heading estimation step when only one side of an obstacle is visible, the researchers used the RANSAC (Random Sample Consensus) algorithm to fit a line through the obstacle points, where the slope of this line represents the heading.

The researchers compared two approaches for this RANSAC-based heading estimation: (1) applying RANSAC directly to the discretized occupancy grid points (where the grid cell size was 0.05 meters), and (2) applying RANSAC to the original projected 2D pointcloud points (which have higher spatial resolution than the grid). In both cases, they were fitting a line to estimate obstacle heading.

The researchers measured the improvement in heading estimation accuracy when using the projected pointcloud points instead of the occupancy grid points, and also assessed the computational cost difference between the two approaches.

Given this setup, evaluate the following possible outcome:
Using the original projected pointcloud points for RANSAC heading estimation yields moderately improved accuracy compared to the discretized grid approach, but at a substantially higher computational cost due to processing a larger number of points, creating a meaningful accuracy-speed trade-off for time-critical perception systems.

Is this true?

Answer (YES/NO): NO